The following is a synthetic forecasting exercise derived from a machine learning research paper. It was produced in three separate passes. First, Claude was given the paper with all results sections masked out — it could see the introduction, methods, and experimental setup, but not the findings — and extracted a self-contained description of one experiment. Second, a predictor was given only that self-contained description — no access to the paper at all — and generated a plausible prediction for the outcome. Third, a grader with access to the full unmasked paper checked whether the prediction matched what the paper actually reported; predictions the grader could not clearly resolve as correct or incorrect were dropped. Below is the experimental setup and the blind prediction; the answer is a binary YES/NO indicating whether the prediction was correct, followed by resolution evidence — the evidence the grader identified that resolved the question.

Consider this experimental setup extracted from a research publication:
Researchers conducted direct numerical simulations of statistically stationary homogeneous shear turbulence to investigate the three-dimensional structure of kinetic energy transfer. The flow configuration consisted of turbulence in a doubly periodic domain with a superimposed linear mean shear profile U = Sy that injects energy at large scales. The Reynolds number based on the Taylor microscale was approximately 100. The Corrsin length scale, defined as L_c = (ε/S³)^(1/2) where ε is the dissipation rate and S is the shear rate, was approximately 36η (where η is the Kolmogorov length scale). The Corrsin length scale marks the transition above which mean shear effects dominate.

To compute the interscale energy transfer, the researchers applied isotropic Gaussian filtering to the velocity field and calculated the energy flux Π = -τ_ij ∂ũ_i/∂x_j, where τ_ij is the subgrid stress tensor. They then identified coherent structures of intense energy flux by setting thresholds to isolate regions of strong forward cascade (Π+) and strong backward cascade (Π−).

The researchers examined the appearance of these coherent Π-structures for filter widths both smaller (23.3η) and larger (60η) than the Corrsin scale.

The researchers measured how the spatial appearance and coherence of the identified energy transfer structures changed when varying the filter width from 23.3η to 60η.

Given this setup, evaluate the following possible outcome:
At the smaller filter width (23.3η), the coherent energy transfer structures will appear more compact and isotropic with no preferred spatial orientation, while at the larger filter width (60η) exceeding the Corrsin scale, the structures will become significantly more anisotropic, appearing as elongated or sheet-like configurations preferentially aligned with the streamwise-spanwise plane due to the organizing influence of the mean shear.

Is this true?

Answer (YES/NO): NO